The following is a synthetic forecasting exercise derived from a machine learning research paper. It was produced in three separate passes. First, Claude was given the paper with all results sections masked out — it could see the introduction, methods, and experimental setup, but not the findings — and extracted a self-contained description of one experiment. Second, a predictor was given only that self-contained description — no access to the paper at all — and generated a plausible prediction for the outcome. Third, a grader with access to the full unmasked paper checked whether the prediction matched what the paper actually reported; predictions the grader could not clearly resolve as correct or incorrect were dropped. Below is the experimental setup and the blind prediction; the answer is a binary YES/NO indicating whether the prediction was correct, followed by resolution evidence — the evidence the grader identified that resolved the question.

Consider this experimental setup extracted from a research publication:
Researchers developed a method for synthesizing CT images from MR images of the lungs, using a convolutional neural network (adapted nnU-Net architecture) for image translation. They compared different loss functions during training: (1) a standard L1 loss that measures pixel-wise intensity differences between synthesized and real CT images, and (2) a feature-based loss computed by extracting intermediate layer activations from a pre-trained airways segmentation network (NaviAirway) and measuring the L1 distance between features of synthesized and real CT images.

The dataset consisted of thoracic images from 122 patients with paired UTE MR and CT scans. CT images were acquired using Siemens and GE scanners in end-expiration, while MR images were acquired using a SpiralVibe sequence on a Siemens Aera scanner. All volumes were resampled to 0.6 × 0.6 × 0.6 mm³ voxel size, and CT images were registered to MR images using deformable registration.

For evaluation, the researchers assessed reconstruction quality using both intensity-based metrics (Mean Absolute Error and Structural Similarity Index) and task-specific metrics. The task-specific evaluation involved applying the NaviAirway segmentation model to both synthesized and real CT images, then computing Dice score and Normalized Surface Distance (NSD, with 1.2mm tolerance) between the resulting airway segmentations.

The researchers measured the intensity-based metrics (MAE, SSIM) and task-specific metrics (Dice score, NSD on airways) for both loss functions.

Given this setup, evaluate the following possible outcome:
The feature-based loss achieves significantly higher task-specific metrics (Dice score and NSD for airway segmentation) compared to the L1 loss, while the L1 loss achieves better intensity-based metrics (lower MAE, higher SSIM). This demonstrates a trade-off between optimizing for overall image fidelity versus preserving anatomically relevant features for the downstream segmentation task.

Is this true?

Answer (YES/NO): YES